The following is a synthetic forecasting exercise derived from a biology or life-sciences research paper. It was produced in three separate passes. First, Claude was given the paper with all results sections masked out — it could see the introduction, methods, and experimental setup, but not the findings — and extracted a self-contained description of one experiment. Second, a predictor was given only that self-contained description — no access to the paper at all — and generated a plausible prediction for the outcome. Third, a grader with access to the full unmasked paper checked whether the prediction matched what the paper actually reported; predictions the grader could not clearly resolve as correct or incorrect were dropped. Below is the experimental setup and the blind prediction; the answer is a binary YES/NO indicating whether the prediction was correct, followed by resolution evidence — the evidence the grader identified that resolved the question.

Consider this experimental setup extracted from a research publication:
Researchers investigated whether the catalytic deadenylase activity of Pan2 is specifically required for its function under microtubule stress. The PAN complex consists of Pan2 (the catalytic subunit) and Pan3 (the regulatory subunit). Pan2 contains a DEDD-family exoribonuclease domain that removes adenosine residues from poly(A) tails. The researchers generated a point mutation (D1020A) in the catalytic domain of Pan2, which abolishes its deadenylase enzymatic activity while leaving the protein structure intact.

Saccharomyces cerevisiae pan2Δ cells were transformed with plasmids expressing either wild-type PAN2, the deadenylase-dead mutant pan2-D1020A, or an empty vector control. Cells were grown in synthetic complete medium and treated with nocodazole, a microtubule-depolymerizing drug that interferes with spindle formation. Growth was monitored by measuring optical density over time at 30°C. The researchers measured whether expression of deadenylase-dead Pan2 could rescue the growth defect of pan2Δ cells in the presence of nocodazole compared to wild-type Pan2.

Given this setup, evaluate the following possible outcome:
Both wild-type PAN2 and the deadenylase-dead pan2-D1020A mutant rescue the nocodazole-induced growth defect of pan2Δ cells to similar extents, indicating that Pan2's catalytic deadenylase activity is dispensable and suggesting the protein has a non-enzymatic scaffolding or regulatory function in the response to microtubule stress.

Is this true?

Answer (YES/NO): NO